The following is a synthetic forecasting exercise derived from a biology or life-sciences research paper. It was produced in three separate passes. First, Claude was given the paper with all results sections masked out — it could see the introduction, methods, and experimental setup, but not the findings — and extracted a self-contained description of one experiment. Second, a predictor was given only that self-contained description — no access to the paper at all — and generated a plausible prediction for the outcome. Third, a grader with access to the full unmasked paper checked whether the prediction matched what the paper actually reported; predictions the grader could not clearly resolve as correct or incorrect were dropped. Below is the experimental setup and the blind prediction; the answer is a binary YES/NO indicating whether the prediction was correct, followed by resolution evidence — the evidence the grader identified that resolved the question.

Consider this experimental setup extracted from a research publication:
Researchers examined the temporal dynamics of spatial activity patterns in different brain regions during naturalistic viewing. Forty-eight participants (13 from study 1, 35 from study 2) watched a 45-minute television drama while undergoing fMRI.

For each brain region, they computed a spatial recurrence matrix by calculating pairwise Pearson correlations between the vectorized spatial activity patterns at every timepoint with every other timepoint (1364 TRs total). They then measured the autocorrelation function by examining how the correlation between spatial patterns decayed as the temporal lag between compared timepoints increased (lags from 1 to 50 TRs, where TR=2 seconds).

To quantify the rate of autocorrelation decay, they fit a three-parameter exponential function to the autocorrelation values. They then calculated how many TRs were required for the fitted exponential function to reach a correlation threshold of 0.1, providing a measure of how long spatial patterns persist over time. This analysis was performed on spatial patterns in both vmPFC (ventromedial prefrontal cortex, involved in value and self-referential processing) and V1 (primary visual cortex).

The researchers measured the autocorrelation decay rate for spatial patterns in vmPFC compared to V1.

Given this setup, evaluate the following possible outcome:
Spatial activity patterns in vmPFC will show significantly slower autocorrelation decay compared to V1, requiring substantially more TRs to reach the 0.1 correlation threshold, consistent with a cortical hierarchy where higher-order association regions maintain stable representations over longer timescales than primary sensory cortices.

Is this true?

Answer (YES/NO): YES